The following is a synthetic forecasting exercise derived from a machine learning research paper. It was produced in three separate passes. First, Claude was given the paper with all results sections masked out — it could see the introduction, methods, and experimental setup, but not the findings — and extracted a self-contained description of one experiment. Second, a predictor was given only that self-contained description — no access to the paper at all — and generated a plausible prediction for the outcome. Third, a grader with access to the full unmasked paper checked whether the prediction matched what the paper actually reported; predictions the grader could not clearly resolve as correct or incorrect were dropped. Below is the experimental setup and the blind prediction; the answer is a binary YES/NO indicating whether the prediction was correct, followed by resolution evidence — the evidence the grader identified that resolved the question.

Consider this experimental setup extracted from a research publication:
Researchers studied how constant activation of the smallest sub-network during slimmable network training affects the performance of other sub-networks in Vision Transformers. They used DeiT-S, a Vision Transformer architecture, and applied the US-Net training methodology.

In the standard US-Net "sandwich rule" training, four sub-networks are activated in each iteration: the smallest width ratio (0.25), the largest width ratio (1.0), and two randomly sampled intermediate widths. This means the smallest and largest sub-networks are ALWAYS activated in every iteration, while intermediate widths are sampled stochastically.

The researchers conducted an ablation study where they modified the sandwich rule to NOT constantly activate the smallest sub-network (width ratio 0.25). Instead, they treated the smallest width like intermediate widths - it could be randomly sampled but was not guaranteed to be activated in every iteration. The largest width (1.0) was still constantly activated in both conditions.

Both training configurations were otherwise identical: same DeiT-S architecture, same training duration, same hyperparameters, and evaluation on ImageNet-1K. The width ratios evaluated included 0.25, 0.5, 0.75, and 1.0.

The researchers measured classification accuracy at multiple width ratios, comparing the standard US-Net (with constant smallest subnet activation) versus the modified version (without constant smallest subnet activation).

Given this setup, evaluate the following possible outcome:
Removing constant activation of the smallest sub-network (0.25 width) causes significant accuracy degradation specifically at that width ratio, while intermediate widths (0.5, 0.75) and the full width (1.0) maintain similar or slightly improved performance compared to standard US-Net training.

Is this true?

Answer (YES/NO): NO